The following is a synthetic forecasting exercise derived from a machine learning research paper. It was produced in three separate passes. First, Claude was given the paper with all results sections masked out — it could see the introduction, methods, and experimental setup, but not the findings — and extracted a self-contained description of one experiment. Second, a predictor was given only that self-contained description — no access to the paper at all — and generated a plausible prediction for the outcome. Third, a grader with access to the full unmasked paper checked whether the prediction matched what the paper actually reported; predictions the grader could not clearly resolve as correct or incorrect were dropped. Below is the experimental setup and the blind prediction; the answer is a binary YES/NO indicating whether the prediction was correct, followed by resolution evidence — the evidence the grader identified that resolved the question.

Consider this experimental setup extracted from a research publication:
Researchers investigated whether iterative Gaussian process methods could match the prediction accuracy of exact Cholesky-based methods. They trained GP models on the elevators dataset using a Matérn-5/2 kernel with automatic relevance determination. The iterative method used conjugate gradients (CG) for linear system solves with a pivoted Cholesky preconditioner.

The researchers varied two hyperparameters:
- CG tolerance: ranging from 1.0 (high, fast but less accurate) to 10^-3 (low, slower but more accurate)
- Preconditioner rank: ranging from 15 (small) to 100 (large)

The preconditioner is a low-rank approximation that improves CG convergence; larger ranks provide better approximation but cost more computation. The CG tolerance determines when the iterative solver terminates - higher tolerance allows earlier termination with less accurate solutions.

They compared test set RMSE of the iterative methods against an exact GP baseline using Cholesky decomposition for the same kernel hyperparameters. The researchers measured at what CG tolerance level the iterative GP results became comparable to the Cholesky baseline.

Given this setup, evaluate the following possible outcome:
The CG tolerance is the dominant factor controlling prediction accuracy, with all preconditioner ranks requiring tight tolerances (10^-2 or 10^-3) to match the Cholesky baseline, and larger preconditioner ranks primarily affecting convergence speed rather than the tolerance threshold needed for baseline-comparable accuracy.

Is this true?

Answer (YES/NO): NO